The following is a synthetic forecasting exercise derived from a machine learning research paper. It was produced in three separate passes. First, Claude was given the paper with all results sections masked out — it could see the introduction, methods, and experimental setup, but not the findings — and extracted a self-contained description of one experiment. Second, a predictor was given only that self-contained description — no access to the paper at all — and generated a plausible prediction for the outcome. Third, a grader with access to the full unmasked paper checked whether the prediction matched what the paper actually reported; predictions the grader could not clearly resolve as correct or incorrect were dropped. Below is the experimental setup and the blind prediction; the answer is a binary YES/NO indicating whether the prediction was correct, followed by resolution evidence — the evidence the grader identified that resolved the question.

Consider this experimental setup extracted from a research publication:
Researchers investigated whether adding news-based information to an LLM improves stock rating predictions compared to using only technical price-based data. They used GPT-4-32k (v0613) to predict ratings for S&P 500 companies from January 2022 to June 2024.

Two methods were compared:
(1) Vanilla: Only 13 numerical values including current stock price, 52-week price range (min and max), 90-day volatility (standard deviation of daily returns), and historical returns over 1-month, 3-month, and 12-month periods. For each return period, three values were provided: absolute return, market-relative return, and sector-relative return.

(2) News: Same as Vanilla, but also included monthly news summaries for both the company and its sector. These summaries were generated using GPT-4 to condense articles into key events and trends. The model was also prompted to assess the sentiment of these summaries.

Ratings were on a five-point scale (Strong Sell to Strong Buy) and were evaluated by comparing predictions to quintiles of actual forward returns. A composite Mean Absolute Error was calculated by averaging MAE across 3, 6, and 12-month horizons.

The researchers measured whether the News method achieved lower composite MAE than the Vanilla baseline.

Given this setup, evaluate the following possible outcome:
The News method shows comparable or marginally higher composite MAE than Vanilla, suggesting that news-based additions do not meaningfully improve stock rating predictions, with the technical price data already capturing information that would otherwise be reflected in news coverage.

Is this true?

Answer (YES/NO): YES